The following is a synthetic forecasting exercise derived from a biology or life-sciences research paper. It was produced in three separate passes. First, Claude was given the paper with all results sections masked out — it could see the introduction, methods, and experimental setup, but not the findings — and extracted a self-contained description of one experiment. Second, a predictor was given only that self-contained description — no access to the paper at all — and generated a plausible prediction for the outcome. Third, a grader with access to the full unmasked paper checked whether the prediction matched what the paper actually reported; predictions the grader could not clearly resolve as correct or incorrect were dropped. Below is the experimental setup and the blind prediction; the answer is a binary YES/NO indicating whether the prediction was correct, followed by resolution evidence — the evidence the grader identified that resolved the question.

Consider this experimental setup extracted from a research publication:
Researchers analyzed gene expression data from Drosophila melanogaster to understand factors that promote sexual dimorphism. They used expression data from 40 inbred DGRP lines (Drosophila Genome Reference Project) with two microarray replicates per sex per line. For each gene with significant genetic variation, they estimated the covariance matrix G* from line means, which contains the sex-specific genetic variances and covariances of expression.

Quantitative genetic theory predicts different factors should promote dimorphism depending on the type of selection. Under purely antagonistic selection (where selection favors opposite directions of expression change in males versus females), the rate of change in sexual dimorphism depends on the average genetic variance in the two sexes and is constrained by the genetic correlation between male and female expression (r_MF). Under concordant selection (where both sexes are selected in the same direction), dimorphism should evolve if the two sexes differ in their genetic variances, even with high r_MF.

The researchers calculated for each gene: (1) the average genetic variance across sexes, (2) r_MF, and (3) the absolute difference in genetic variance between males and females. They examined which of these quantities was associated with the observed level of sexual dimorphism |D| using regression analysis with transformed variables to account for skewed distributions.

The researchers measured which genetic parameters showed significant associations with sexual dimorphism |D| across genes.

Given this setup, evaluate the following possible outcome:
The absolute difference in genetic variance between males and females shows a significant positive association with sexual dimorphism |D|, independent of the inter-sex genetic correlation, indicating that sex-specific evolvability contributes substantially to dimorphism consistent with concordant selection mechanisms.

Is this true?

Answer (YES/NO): NO